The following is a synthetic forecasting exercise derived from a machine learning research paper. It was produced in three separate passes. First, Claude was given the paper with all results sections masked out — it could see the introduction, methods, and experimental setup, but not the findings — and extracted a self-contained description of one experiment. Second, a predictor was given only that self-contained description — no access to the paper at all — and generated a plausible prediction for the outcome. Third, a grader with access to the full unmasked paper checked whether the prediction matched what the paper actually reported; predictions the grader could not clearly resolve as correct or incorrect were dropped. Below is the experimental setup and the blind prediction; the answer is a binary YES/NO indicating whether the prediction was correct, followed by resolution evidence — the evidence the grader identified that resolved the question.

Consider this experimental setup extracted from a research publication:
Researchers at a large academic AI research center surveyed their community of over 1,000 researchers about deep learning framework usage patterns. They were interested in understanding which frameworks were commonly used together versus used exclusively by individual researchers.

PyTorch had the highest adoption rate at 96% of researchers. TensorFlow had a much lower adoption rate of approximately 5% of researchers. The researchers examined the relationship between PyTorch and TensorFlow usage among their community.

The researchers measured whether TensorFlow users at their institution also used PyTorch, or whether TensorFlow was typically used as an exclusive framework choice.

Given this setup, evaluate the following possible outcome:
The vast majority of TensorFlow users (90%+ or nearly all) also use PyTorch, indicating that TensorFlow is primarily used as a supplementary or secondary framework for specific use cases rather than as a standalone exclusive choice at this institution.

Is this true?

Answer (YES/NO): YES